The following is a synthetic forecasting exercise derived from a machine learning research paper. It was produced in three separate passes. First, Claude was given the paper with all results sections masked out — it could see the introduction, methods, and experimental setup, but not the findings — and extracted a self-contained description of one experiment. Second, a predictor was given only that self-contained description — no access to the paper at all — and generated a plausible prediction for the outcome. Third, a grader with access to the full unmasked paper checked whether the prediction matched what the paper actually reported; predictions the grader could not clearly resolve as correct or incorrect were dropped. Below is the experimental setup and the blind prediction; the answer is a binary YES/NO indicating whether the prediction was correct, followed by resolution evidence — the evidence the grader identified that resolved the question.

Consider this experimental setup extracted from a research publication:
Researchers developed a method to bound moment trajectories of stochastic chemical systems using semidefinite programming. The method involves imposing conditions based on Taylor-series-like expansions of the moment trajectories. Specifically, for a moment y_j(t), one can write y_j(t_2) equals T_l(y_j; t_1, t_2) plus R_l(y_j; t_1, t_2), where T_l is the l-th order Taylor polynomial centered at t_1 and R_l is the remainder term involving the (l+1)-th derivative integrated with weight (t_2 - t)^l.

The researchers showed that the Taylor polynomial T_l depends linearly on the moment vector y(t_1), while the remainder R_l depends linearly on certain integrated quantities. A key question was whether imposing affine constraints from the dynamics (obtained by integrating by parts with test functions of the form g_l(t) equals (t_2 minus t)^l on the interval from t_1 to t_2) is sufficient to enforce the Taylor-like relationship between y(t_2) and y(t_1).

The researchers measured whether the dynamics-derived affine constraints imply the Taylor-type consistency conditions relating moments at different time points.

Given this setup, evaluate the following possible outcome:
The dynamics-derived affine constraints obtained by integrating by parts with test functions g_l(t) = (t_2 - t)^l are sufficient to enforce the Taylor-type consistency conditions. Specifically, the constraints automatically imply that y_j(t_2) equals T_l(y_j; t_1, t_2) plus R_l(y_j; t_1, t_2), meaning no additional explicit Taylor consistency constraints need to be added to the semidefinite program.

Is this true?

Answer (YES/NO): YES